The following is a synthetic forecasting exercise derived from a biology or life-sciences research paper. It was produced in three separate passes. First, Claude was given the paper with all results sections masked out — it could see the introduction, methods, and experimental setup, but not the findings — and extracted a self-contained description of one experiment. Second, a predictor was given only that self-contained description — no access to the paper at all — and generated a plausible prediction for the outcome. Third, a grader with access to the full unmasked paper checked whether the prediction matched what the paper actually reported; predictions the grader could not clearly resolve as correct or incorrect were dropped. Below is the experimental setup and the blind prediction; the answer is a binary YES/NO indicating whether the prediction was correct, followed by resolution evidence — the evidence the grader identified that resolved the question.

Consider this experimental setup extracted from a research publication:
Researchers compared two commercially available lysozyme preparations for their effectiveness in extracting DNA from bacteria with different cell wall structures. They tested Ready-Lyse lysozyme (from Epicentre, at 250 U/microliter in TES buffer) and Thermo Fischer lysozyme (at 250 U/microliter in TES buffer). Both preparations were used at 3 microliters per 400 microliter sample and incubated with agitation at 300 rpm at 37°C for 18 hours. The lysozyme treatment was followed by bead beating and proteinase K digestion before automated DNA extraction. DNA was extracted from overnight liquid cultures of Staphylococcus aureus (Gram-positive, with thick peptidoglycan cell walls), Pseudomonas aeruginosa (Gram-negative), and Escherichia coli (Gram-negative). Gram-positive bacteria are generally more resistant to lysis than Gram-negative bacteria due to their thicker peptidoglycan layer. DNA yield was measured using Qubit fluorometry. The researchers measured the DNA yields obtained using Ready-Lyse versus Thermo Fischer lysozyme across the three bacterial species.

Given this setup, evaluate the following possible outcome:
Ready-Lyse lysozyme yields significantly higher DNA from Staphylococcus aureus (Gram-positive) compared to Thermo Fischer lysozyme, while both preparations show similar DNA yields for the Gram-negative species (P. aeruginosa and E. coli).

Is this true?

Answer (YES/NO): NO